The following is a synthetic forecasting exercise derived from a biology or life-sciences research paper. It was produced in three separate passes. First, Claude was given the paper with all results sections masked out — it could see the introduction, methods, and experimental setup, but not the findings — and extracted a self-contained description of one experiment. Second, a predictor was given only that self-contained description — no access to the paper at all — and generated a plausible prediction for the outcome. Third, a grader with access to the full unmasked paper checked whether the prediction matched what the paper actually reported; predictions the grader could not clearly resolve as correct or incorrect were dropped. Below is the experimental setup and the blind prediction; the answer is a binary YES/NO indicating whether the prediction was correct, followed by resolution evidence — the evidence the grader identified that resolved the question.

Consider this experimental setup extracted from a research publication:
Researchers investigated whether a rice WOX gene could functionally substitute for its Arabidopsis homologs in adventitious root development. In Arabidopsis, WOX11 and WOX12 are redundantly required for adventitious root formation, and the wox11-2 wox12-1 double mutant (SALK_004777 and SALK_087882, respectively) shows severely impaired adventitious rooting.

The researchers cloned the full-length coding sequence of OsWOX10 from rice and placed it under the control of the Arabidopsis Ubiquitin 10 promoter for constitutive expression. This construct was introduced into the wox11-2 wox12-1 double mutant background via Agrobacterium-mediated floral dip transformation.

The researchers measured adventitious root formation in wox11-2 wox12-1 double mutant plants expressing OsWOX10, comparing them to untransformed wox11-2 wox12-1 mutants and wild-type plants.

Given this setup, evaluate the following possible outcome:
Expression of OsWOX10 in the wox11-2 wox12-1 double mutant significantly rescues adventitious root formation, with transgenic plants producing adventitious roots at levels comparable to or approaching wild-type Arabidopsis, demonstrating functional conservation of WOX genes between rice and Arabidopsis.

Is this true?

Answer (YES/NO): NO